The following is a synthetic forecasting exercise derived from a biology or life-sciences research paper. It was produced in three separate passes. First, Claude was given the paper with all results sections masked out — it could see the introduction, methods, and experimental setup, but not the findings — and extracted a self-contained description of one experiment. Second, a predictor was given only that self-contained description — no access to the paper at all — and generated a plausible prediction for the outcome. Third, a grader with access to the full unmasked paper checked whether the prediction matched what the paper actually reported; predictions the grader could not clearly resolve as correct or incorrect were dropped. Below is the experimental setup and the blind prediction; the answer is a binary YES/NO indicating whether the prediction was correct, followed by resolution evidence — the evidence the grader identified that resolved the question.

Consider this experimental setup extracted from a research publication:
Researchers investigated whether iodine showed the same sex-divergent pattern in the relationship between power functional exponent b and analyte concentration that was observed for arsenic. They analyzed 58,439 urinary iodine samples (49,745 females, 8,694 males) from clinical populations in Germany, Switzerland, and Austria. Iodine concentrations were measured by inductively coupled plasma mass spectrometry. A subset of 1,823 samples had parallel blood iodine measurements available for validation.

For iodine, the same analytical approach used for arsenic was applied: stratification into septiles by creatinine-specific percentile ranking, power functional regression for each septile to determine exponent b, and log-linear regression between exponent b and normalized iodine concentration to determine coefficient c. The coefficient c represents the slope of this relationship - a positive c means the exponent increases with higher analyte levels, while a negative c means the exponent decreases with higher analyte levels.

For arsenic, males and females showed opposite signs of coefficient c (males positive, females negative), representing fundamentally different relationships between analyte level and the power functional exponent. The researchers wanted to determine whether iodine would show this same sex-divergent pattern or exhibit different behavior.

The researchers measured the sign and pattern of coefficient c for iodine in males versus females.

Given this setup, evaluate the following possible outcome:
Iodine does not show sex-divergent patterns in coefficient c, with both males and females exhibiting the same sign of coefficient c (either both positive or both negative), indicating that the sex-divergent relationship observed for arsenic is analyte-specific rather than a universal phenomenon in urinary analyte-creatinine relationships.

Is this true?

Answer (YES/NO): YES